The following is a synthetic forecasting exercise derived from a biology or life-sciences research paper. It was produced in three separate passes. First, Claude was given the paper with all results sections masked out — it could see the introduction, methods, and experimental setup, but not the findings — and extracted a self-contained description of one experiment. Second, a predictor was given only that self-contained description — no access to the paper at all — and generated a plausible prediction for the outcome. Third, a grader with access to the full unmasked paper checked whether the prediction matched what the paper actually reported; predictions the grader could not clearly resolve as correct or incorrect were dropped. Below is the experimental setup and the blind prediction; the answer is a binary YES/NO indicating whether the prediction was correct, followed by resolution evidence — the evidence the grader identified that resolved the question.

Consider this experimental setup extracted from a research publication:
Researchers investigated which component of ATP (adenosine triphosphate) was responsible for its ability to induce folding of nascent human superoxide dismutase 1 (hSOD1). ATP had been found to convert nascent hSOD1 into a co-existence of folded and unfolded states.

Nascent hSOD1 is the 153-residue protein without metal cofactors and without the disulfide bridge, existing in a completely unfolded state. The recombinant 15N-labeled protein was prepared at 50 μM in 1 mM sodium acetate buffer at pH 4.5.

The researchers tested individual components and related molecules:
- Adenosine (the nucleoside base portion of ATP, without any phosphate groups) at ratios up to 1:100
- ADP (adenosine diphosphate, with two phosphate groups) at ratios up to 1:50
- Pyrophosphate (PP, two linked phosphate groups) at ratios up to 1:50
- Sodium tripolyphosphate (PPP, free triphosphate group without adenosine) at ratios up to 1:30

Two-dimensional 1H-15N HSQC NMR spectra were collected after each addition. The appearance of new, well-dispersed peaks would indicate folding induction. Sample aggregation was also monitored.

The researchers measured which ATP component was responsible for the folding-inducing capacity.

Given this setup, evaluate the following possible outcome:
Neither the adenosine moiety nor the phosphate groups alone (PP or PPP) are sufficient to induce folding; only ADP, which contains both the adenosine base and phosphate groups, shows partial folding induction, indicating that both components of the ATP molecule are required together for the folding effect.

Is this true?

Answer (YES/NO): NO